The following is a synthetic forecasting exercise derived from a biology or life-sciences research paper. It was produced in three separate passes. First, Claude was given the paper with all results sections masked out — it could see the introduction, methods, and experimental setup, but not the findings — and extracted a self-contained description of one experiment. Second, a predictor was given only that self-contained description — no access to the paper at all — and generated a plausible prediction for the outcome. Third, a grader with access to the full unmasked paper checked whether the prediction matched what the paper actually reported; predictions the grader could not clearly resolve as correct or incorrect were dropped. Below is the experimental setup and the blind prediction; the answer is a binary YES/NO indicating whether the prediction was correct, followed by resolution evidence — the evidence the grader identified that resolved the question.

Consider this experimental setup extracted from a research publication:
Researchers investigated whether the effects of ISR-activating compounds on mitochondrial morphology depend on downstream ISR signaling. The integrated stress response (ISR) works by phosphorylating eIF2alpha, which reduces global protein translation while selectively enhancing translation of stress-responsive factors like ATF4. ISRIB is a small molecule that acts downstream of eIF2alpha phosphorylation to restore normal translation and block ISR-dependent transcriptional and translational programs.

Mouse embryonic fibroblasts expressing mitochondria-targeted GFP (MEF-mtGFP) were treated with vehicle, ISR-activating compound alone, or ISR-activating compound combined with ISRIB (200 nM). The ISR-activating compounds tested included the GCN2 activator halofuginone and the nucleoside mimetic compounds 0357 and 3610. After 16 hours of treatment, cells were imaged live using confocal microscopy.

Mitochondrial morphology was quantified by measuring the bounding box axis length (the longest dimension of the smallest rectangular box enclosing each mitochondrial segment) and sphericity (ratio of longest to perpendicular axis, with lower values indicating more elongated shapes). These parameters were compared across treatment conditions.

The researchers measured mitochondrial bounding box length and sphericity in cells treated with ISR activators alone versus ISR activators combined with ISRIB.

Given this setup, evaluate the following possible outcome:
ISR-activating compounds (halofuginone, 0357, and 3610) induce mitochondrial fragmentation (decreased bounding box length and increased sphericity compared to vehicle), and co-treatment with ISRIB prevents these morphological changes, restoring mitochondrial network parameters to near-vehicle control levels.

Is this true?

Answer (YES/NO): NO